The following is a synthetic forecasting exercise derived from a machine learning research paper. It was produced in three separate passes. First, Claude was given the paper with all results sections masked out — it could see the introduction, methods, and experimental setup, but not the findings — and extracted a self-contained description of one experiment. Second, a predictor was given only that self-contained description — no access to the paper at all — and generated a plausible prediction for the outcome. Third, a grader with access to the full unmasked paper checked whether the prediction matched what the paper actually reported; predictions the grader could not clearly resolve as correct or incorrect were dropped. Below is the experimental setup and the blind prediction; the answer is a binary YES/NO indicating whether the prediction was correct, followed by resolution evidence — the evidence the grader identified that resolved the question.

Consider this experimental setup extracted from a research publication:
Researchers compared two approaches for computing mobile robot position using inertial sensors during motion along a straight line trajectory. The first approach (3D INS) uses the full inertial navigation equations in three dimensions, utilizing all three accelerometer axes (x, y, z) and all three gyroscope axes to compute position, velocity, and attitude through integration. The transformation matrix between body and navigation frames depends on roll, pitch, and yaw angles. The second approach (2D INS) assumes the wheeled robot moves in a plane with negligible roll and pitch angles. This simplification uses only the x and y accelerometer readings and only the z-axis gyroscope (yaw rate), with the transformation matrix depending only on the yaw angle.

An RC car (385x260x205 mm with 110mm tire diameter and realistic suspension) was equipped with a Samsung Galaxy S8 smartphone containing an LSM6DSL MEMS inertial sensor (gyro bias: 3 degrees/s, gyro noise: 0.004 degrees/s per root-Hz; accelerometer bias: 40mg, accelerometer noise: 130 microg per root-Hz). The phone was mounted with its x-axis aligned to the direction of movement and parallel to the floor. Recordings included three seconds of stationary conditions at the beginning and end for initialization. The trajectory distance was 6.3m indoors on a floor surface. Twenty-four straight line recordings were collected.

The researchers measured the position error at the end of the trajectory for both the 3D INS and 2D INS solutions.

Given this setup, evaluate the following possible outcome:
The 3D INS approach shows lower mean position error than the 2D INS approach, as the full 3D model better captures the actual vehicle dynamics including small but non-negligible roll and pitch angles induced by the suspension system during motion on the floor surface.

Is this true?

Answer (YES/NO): NO